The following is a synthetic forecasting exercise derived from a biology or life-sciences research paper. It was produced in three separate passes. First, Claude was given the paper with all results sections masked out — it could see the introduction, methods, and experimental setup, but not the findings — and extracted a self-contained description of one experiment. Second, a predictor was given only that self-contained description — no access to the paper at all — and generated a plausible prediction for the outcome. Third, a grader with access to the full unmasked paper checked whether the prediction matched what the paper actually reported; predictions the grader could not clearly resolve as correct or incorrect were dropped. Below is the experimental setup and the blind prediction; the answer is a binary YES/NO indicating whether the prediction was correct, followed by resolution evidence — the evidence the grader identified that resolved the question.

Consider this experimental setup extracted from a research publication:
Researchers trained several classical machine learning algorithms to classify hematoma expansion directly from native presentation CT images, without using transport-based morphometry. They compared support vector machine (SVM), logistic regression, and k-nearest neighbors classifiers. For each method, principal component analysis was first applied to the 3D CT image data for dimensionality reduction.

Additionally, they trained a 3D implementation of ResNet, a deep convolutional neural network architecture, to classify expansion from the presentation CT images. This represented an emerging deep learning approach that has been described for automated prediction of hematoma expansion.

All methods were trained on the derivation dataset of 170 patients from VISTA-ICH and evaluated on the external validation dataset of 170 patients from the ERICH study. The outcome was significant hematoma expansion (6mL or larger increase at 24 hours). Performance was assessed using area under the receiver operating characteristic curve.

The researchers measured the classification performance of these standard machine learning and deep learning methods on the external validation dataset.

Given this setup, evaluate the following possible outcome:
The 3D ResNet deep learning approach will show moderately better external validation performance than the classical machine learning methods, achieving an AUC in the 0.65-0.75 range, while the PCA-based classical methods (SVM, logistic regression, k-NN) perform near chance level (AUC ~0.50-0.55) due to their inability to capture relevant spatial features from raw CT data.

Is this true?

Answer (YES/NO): NO